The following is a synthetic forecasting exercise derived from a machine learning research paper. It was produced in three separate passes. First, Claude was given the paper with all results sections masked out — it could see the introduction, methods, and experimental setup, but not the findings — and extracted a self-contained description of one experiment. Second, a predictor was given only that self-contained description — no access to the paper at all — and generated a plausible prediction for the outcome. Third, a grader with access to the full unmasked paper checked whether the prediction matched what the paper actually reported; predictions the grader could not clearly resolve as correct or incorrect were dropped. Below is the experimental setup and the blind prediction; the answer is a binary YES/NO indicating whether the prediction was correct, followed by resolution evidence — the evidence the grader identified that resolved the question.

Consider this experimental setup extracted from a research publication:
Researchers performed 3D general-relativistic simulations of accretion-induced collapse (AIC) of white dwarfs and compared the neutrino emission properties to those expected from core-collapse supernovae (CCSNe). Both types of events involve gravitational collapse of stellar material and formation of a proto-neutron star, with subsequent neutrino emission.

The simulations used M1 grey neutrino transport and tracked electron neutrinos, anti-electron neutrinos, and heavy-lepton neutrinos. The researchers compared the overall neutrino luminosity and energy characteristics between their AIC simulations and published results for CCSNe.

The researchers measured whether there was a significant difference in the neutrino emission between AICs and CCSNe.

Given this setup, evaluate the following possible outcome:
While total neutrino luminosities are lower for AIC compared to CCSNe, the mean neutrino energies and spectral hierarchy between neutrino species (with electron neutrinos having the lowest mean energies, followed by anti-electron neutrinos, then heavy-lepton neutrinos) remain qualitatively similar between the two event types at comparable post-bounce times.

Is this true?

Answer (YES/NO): NO